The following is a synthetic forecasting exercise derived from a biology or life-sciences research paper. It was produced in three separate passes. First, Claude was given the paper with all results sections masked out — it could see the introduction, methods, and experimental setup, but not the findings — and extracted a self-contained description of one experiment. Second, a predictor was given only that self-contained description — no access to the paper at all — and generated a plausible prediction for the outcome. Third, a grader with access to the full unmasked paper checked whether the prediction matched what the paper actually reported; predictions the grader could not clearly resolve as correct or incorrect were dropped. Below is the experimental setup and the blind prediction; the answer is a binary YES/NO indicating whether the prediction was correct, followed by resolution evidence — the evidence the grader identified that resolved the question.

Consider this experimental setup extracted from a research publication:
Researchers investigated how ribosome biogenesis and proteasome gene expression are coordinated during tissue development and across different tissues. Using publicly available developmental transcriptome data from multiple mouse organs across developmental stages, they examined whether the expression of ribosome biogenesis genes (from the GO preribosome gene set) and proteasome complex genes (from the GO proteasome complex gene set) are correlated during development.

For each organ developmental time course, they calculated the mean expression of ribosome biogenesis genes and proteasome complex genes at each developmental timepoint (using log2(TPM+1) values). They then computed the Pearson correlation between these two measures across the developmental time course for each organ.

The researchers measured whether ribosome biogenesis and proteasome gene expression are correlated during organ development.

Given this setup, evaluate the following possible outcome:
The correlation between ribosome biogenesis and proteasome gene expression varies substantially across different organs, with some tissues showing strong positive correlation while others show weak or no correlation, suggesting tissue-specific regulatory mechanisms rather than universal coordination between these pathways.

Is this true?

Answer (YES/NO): NO